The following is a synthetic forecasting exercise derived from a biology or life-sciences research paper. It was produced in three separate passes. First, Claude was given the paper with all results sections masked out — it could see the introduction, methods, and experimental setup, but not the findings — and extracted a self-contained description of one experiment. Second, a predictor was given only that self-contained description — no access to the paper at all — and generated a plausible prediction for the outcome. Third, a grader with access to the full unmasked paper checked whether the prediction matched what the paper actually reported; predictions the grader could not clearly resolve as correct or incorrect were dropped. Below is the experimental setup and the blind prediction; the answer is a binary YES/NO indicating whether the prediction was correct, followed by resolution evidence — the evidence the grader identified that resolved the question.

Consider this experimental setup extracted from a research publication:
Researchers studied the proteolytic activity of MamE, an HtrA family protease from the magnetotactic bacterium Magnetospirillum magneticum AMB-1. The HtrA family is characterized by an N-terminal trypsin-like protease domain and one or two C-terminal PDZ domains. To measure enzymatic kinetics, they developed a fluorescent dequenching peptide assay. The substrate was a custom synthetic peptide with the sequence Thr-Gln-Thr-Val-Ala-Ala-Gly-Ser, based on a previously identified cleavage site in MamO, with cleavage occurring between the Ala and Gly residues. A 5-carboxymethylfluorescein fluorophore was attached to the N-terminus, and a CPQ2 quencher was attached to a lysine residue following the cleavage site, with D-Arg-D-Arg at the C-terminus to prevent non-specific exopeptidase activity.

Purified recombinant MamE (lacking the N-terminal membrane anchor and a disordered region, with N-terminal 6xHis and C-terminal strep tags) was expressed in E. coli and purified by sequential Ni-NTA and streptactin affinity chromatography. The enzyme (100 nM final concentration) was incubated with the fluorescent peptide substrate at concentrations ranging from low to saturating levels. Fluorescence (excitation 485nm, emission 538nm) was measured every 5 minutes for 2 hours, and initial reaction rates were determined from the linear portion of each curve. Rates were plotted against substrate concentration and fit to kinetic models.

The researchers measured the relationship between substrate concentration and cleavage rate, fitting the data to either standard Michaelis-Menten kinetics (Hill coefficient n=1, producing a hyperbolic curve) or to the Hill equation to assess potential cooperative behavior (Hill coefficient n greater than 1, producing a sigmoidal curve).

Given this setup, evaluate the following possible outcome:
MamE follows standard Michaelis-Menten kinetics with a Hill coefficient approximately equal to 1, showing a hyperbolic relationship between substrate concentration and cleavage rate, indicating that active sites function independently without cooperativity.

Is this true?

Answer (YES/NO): NO